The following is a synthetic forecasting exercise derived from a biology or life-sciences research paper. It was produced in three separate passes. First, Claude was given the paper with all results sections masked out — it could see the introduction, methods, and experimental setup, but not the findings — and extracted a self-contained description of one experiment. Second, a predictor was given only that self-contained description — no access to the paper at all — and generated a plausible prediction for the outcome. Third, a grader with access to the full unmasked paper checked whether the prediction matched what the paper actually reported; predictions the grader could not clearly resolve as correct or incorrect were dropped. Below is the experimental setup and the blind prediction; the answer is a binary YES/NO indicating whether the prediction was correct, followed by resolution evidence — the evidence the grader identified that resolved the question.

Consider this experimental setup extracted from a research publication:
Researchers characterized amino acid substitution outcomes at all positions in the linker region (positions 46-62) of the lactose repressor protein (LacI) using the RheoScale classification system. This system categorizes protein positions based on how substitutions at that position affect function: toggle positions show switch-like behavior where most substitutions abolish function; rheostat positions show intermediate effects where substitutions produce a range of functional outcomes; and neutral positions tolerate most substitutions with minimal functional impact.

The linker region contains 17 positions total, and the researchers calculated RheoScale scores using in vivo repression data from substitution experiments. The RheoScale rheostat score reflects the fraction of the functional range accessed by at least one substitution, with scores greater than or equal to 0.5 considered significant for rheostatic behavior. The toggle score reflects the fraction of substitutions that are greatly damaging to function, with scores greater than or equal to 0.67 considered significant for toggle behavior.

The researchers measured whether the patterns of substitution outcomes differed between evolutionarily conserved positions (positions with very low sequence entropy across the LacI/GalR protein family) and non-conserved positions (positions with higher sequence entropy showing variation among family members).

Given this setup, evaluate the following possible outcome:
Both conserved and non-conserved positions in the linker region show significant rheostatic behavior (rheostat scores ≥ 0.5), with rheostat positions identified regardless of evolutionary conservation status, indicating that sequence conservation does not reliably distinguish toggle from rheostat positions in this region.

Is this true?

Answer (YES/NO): NO